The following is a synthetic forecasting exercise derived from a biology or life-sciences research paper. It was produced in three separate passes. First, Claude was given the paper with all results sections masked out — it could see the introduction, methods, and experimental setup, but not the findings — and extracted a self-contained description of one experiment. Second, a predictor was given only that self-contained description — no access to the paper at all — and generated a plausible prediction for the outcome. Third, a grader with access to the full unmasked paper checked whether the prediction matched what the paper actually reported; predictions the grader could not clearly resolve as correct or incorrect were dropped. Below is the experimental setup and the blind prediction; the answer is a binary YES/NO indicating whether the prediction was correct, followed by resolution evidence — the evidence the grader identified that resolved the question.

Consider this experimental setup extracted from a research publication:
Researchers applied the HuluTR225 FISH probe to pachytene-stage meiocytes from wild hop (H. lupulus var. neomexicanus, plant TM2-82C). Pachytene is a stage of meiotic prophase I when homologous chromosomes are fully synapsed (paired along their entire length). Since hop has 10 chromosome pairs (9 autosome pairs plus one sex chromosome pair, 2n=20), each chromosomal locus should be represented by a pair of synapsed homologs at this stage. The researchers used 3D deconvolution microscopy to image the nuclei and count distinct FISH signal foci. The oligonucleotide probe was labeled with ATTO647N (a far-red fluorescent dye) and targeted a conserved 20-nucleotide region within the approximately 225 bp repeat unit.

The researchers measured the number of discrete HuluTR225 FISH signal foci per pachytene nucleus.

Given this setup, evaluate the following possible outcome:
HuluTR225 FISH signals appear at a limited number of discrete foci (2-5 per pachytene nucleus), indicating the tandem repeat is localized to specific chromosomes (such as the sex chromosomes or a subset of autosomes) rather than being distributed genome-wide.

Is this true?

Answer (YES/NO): NO